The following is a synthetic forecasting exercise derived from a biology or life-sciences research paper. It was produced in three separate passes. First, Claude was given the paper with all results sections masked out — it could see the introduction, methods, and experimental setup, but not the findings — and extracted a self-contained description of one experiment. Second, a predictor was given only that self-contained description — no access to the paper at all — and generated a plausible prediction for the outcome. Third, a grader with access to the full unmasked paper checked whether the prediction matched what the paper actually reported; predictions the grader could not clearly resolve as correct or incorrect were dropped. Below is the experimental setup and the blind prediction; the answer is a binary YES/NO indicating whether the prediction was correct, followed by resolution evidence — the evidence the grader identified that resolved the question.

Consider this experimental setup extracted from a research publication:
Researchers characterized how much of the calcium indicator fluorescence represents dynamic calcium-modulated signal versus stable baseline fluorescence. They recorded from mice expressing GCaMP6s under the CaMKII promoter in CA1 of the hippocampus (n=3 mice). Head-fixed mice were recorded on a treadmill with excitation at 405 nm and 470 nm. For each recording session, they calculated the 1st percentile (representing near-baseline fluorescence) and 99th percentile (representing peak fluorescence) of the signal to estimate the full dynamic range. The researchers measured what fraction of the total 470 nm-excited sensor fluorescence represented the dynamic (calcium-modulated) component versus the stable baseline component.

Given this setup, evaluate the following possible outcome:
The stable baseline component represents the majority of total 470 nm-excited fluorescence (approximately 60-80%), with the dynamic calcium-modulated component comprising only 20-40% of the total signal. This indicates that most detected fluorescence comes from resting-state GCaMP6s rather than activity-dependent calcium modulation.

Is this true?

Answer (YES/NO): YES